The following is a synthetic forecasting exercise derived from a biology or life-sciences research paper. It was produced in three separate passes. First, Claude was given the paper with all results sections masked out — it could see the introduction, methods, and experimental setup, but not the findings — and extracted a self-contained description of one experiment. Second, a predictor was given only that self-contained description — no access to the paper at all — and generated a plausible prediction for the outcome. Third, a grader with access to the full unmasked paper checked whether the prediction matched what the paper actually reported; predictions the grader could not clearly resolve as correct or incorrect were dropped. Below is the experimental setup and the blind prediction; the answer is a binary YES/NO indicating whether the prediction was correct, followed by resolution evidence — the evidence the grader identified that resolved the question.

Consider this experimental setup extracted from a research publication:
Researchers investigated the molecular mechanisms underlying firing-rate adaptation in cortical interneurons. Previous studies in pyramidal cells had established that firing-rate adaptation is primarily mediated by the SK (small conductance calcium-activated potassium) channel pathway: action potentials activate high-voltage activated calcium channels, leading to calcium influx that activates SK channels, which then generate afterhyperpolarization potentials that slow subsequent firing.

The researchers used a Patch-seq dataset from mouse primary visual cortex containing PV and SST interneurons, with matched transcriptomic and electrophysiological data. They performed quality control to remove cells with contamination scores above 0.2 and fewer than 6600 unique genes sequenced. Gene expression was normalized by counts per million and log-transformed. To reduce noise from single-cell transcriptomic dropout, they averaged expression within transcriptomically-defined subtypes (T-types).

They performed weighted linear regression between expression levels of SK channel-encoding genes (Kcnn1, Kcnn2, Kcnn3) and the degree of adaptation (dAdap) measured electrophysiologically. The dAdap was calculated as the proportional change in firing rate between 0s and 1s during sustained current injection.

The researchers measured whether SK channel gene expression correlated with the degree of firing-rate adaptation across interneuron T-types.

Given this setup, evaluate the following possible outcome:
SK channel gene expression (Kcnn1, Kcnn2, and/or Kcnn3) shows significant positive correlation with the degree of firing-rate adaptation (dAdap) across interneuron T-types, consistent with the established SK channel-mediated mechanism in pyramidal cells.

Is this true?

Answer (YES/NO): NO